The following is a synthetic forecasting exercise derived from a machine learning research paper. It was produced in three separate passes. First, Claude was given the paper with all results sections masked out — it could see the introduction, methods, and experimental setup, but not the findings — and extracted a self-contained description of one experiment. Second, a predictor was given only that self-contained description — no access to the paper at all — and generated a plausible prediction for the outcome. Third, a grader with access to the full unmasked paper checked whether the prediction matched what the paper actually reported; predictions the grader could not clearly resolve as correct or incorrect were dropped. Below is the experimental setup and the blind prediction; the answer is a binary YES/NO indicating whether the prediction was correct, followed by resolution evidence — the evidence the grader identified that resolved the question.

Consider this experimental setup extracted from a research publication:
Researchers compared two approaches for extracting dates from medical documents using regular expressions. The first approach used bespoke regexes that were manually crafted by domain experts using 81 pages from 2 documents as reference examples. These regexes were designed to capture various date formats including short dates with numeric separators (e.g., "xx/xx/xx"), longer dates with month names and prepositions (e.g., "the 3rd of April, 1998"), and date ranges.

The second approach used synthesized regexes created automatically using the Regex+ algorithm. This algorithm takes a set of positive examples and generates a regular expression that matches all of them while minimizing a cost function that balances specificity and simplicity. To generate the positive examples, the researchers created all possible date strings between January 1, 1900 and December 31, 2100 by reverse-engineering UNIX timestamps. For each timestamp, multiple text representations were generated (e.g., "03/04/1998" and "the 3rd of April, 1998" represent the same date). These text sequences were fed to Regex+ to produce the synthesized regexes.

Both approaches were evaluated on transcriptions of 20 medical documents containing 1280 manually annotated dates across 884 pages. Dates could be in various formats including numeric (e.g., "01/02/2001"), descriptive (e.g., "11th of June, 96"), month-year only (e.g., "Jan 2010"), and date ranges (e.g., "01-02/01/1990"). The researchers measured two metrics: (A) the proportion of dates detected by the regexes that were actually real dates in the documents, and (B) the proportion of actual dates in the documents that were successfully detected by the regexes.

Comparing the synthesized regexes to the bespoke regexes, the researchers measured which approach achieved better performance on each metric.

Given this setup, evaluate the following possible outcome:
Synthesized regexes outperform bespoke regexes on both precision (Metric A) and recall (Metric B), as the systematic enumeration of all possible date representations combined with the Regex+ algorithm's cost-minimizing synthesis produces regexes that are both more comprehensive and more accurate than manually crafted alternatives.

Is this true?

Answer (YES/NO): NO